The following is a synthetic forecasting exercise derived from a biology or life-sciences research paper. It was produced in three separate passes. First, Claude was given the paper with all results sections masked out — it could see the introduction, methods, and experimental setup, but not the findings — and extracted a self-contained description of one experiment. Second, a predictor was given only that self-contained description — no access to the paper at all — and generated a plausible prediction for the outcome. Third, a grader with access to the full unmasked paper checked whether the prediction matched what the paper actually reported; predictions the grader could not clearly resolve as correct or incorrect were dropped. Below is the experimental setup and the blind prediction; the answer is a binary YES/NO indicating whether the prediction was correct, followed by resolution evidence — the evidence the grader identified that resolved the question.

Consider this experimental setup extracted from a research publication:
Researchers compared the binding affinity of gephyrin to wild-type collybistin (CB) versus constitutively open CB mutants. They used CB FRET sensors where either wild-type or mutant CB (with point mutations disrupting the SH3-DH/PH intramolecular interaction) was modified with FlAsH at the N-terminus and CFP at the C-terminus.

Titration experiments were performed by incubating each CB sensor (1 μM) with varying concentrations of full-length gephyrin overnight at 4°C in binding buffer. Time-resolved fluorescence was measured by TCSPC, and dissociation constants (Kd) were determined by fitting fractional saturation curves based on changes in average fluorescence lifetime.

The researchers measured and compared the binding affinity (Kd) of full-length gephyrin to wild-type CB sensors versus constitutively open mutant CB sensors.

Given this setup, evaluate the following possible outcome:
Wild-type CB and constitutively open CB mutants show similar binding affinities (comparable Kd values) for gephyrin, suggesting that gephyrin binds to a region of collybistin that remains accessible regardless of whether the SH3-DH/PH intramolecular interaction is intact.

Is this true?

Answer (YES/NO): YES